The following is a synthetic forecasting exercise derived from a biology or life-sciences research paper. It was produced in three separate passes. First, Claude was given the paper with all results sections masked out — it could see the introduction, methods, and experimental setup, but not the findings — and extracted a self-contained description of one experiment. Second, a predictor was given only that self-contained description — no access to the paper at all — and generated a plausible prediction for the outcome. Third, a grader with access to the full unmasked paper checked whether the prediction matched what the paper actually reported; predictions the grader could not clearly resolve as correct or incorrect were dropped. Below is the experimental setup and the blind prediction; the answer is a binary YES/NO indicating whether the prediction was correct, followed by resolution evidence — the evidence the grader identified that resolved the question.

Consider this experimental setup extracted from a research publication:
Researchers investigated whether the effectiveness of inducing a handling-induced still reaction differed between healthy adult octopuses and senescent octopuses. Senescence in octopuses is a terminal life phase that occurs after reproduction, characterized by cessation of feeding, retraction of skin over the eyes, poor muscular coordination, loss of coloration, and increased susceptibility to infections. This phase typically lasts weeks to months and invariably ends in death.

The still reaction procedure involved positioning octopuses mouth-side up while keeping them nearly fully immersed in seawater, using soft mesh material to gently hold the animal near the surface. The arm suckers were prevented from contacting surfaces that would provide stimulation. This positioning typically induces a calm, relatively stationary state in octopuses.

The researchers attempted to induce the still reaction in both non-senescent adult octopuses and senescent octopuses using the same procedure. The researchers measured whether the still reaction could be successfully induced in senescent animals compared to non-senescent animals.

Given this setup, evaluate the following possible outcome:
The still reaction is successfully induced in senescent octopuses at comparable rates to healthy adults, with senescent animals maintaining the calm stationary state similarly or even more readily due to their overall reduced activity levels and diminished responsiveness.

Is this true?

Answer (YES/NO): NO